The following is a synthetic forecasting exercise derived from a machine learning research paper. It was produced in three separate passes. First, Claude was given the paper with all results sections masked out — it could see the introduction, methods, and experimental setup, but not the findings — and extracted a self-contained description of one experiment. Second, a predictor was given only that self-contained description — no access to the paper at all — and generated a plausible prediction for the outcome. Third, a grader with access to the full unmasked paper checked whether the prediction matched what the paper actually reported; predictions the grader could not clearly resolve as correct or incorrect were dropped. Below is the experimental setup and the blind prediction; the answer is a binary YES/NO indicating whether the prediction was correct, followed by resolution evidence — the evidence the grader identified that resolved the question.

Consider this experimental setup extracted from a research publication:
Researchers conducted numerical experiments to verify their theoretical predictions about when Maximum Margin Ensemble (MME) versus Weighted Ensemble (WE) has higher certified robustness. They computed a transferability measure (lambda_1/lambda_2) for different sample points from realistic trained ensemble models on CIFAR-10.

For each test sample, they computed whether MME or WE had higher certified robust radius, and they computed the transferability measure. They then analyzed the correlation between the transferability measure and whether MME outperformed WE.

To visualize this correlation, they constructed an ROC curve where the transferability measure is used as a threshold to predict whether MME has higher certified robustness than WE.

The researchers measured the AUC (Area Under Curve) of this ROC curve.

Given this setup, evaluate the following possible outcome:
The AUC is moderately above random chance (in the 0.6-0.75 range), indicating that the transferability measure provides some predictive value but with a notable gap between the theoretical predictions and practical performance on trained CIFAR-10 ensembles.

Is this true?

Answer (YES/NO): YES